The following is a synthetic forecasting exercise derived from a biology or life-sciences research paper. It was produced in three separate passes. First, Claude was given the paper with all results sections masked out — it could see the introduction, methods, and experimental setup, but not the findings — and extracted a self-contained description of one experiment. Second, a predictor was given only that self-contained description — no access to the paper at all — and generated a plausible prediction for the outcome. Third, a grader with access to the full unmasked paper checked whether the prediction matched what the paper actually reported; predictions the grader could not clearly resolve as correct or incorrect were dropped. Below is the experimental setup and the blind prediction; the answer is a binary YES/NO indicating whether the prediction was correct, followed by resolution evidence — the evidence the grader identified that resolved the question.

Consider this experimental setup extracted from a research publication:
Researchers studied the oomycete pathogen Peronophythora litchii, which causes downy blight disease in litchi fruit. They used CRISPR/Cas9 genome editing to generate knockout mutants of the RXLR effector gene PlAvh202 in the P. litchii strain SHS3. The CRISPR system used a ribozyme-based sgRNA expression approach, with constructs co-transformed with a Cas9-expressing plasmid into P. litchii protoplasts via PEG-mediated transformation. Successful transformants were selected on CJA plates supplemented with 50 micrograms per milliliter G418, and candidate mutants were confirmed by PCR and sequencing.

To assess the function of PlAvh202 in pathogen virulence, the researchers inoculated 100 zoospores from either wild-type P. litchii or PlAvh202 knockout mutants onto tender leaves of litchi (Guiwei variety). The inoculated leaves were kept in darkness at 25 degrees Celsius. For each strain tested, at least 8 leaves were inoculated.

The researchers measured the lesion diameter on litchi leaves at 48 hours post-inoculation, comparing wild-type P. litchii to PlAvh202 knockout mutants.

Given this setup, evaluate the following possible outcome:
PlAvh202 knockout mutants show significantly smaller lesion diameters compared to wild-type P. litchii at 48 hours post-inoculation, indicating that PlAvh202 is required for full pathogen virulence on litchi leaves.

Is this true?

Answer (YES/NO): YES